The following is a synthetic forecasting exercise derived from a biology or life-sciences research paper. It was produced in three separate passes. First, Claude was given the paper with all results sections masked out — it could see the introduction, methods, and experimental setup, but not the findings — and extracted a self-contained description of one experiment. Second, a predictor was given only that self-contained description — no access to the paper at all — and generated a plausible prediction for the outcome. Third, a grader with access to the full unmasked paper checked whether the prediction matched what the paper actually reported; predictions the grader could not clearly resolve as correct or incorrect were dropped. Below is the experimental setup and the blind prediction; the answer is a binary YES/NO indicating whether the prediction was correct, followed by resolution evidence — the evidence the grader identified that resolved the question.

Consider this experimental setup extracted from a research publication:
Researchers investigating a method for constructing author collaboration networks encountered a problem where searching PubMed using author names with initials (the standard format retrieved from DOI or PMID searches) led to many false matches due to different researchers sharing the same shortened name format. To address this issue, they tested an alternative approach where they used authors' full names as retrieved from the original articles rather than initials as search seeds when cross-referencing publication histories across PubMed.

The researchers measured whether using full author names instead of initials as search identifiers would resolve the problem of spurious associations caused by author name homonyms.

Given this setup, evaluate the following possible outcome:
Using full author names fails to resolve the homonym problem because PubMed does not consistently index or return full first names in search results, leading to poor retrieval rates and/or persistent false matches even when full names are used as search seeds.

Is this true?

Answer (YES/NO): NO